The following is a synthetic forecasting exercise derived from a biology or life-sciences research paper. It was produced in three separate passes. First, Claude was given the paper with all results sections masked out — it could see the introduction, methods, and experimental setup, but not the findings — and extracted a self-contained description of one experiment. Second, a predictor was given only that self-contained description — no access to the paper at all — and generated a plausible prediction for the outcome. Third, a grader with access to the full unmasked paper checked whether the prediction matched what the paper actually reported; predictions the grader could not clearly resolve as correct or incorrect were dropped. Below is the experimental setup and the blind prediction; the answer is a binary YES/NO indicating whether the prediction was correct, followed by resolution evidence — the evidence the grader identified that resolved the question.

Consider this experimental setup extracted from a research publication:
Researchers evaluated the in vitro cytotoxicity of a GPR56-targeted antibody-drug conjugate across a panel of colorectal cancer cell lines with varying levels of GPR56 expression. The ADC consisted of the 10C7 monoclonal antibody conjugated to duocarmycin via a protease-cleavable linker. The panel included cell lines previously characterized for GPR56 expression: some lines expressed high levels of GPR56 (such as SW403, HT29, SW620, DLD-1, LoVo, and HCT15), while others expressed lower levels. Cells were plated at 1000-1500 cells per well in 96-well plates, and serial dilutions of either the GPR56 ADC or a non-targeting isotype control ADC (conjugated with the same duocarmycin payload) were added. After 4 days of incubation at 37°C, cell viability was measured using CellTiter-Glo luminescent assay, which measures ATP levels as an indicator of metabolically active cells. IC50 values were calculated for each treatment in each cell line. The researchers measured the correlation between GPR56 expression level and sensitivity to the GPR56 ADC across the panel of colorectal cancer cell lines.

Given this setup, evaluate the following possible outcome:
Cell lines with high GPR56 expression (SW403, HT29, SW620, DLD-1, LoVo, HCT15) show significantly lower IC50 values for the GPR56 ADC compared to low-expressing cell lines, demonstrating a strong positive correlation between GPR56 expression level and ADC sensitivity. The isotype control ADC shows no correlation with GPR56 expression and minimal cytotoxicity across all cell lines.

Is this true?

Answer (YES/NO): NO